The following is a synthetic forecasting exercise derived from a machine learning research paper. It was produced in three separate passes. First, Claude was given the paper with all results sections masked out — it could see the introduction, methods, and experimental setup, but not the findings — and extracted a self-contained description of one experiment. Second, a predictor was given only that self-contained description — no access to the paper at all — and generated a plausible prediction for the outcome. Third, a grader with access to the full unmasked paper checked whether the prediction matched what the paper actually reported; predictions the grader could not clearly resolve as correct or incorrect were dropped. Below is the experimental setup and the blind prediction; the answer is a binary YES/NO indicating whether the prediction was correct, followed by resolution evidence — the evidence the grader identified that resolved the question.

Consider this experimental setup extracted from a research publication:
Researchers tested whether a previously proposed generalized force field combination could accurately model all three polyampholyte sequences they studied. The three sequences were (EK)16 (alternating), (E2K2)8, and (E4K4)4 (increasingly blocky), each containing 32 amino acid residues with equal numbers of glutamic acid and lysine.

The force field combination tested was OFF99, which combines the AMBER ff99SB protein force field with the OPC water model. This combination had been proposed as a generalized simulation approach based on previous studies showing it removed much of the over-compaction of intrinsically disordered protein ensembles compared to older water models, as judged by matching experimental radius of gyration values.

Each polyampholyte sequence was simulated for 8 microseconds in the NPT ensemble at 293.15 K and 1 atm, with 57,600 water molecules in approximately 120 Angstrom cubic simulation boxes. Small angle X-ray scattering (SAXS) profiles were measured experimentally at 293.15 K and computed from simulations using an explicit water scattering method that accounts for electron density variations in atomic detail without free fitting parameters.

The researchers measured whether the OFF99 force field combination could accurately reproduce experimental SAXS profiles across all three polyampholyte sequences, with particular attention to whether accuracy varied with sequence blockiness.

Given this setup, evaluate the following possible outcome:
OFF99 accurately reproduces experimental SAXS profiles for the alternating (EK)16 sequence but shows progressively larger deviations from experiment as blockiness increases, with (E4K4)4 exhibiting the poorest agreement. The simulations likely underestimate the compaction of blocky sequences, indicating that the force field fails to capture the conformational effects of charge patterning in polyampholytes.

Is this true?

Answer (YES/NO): NO